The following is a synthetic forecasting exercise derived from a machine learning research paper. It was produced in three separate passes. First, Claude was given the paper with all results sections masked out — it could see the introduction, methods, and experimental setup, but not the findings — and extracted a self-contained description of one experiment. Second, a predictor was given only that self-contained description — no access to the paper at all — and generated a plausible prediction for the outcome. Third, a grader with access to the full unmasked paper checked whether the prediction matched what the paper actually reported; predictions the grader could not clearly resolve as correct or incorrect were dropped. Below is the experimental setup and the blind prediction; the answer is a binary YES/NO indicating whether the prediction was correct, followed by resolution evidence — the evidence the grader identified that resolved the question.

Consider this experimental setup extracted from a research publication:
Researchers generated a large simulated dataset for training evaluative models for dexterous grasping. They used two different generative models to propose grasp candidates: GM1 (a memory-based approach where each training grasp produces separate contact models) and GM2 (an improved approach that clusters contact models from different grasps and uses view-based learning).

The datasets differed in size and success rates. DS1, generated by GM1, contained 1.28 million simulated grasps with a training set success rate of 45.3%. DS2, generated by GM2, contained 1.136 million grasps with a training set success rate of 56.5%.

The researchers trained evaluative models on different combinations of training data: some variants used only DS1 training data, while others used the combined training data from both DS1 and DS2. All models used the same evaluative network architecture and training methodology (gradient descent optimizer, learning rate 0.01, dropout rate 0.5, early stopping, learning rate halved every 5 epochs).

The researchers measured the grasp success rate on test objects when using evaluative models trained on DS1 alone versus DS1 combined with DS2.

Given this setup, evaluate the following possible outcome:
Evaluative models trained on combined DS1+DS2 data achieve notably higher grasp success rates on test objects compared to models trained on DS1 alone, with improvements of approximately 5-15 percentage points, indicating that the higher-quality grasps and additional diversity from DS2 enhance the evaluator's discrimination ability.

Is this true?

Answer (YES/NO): NO